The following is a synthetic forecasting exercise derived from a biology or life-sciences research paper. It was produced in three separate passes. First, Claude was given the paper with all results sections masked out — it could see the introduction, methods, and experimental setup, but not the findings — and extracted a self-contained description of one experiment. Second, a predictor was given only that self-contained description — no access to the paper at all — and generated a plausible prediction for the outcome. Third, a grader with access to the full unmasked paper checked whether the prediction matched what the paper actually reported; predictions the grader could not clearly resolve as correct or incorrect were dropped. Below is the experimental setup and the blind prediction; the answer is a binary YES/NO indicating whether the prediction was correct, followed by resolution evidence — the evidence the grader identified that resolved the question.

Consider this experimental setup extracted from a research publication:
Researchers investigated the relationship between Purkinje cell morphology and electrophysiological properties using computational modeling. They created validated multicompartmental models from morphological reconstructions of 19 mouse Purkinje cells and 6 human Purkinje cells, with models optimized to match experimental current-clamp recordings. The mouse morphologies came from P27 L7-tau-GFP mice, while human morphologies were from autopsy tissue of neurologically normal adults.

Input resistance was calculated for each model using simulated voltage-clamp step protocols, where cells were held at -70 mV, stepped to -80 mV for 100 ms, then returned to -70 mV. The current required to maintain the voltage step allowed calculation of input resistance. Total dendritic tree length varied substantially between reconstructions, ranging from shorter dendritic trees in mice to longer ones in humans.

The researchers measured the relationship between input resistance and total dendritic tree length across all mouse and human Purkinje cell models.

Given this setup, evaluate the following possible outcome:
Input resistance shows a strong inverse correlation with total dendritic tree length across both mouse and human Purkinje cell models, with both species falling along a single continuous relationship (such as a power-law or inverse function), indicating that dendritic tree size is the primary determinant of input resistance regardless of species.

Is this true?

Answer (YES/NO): YES